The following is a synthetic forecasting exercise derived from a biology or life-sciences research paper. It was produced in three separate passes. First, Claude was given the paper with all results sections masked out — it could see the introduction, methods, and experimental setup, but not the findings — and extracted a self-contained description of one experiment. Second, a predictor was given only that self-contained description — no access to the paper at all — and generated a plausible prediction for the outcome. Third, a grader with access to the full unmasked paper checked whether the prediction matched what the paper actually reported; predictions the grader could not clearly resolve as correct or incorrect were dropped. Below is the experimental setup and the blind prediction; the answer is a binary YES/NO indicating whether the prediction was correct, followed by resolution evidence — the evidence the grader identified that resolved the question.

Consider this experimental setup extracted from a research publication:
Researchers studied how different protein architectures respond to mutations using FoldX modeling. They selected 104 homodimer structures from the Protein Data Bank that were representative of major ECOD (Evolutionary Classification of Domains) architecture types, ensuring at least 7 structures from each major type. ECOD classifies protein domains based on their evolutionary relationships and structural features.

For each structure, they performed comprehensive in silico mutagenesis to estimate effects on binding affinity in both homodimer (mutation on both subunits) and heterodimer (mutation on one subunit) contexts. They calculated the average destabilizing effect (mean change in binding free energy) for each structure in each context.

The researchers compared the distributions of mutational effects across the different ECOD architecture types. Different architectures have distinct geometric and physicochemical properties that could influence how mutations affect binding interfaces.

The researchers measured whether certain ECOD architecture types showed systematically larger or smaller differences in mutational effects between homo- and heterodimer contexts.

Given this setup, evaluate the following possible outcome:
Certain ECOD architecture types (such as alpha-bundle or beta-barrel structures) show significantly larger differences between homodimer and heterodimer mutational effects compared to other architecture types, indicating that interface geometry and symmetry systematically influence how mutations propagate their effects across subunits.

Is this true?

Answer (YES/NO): NO